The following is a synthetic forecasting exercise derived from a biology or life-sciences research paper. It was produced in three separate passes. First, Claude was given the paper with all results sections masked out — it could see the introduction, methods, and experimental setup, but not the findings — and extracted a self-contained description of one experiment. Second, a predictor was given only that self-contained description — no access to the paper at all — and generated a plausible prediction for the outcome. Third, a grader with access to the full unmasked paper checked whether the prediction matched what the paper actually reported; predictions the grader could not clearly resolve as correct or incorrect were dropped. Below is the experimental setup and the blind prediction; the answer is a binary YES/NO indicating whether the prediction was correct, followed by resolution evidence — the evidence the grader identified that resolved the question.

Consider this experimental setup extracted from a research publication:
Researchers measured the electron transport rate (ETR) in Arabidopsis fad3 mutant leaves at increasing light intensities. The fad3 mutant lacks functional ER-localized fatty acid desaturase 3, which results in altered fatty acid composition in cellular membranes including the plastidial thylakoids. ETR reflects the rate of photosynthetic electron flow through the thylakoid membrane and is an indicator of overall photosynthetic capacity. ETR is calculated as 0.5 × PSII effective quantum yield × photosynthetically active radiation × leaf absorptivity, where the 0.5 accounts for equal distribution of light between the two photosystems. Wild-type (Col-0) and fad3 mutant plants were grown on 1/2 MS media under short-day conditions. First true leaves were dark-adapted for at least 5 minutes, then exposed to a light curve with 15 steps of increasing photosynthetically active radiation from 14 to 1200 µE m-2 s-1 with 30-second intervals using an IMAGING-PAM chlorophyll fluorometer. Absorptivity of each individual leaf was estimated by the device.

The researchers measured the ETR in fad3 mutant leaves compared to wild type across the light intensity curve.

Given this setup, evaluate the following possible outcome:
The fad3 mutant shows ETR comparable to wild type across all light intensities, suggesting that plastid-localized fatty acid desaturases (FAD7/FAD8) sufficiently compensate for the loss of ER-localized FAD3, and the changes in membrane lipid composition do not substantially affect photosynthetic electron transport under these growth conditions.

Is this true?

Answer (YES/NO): YES